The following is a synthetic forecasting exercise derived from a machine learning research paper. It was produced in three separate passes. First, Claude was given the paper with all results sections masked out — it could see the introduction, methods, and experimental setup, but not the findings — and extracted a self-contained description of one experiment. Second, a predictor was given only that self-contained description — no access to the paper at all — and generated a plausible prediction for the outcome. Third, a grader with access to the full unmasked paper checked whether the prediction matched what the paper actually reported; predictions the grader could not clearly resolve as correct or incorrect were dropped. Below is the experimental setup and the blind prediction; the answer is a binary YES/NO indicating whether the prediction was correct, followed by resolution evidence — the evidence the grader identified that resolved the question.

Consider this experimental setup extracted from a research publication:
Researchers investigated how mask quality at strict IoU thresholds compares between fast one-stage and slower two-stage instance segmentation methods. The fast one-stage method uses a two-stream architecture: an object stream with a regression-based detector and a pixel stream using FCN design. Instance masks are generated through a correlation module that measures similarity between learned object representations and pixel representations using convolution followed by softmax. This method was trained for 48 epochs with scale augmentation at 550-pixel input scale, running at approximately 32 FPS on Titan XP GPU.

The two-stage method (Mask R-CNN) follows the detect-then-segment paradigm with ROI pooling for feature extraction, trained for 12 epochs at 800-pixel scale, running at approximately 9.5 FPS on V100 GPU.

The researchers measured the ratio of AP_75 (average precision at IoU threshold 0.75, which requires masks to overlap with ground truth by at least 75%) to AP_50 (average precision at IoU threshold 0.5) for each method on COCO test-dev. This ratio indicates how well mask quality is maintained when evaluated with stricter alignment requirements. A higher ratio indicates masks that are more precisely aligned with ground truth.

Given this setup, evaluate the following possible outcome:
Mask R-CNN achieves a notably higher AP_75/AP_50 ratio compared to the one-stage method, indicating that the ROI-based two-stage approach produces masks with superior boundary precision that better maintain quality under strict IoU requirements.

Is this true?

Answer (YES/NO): NO